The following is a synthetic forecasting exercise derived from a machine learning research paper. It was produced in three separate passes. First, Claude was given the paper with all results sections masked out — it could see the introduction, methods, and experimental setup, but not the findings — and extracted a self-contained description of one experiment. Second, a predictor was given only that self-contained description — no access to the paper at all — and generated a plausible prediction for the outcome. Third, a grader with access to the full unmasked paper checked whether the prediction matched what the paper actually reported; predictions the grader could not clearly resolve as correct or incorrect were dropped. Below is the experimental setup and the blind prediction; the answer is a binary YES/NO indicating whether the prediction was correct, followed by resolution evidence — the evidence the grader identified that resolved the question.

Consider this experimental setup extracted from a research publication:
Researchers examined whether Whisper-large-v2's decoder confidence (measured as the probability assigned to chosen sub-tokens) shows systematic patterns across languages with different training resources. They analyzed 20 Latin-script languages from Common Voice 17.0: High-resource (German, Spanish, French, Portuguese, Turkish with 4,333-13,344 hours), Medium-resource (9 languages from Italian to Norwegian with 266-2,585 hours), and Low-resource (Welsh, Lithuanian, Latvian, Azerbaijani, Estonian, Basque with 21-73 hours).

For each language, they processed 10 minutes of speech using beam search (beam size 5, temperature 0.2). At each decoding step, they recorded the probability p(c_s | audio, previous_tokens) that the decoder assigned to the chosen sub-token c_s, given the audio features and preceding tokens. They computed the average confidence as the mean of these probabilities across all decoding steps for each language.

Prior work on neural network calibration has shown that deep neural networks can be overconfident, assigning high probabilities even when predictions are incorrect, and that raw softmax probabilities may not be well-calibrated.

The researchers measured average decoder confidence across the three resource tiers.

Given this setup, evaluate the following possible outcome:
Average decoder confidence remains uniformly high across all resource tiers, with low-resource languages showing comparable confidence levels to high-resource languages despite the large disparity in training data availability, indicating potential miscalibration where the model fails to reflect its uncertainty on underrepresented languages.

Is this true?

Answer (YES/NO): NO